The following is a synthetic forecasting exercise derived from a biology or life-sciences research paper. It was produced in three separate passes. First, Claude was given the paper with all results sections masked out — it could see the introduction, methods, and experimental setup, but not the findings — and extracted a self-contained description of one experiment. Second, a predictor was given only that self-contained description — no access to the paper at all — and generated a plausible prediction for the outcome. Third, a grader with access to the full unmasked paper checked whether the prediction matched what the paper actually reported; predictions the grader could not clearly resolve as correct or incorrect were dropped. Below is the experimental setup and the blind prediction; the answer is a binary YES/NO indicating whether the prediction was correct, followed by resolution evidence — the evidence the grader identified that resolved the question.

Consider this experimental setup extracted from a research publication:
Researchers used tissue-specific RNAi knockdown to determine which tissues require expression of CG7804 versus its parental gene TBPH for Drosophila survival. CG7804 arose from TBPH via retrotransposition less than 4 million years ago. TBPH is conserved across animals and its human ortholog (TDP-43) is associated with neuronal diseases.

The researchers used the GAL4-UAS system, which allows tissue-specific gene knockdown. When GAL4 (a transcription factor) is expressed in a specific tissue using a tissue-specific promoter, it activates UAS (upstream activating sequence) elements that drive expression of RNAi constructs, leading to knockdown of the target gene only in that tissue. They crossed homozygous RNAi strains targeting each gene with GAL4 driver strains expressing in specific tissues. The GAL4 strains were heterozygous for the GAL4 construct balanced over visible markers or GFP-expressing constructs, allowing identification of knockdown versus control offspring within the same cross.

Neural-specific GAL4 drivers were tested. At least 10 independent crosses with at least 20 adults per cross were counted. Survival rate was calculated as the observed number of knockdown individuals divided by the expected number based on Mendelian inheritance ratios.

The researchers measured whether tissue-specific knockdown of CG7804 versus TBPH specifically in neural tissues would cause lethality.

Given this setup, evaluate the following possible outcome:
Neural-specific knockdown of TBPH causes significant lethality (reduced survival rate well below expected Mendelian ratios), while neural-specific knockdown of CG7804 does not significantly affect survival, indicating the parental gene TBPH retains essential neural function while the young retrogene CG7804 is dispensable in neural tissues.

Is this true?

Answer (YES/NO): YES